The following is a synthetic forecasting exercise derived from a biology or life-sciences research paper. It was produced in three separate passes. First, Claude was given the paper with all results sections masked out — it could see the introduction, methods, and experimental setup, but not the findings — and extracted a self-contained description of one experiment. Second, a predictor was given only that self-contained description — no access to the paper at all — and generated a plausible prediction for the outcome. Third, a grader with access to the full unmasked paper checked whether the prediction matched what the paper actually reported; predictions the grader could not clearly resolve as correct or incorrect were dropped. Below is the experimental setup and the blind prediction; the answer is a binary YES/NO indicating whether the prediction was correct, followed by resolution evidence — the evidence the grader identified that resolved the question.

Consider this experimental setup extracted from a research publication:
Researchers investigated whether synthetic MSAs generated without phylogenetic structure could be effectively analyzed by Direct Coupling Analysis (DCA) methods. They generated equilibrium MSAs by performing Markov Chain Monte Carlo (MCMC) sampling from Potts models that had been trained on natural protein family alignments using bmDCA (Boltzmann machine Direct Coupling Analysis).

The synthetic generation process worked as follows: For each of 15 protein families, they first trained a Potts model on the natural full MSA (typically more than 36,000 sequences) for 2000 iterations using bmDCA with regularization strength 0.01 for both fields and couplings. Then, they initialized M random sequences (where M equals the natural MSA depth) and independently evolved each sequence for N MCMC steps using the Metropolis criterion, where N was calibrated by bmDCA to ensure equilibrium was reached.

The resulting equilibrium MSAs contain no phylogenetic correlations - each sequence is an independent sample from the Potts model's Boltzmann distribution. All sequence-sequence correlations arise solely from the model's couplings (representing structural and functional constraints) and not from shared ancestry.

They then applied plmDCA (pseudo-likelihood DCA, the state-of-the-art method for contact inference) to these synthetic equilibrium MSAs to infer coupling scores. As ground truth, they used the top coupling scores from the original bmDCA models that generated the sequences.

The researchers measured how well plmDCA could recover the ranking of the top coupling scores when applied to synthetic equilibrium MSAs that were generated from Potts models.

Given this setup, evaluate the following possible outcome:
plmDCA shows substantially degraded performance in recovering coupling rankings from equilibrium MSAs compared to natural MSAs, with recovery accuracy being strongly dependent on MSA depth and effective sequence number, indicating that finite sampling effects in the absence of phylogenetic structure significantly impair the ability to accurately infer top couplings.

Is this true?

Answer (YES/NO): NO